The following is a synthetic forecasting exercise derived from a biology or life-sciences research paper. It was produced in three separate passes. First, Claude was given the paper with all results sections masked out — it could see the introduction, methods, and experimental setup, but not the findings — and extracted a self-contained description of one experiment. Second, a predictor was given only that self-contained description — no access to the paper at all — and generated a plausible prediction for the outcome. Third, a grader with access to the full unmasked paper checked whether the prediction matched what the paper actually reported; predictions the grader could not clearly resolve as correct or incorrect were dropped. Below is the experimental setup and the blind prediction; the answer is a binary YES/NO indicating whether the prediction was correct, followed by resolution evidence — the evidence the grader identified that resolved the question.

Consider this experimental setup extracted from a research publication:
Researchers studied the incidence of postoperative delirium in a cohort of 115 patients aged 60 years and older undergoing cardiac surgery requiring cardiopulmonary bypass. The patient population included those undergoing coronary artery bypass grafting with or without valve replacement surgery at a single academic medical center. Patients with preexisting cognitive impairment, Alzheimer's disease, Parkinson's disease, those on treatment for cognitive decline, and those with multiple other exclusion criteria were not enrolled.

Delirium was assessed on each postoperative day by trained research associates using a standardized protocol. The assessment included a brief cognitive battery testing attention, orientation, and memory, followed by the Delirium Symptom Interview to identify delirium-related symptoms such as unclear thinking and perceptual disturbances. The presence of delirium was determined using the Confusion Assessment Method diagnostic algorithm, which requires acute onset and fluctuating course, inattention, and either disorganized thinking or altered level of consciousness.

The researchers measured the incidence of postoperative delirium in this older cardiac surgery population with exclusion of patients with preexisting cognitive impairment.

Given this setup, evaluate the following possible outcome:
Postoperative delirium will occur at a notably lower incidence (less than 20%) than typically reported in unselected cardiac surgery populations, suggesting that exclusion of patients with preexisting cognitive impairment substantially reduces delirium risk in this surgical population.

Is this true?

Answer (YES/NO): YES